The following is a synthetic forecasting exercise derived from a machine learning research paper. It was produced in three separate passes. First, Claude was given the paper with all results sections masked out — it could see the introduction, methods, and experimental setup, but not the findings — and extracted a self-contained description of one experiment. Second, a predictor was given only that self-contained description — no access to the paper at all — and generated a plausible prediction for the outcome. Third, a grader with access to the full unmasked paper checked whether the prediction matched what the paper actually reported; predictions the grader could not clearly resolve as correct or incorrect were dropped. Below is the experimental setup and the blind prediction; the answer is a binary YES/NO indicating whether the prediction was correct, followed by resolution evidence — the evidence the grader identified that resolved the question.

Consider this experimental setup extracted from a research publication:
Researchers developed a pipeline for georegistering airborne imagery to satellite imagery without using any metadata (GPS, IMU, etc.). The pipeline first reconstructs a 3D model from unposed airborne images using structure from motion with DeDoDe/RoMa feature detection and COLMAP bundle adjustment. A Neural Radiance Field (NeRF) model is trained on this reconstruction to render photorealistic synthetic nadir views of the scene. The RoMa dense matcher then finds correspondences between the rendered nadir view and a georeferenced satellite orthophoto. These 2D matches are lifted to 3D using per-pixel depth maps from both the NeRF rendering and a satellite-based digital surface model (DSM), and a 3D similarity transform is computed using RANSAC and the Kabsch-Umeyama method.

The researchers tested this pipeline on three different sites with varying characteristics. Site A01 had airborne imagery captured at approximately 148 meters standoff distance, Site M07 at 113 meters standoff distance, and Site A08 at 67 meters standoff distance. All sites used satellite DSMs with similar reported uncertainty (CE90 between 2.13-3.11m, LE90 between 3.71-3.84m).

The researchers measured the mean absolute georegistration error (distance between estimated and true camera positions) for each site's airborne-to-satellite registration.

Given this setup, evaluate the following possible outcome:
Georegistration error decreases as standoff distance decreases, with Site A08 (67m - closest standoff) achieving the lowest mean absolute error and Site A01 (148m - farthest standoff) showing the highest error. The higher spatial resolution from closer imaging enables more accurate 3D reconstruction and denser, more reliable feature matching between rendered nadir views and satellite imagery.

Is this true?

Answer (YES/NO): NO